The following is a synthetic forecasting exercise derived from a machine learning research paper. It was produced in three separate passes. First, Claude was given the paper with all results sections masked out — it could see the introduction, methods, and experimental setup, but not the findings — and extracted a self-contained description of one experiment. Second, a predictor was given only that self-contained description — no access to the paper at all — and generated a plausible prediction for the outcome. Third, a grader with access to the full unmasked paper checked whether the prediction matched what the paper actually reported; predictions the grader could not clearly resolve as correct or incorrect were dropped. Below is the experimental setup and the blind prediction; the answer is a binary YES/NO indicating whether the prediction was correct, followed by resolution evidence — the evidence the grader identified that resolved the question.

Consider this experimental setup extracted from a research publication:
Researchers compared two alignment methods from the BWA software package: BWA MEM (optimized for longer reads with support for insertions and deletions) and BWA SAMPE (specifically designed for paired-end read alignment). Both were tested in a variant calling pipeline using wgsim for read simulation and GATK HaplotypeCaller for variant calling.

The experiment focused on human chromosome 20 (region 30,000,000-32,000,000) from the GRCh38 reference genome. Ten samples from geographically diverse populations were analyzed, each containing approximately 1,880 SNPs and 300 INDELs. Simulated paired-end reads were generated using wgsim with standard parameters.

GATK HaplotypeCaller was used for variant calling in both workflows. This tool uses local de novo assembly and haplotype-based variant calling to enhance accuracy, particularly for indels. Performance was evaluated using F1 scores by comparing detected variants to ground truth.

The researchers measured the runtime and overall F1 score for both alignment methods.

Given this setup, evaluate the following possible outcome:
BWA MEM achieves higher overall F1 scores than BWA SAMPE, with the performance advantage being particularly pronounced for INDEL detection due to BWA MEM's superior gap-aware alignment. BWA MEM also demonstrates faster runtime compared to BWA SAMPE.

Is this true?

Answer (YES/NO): NO